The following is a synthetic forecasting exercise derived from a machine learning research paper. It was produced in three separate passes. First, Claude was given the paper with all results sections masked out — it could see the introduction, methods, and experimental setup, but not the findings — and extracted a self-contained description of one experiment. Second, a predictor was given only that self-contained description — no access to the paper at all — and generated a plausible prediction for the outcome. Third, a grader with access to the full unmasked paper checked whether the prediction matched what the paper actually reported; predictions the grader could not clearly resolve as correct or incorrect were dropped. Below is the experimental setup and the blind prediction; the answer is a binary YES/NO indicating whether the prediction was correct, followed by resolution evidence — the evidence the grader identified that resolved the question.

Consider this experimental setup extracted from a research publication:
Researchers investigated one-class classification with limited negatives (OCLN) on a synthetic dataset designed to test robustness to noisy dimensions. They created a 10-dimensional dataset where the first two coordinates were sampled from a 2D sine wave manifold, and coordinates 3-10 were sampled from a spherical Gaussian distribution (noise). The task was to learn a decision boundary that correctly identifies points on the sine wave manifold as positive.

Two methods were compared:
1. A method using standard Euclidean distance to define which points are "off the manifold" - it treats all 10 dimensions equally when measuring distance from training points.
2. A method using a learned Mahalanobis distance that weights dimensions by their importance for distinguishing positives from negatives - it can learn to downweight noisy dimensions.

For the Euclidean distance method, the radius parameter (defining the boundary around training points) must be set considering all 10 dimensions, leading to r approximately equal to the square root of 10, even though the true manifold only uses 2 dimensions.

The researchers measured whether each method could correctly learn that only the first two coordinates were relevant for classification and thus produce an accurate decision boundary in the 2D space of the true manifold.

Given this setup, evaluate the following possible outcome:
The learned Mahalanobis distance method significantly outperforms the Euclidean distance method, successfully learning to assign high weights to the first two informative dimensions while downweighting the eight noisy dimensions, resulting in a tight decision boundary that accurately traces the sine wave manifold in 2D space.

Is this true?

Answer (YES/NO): YES